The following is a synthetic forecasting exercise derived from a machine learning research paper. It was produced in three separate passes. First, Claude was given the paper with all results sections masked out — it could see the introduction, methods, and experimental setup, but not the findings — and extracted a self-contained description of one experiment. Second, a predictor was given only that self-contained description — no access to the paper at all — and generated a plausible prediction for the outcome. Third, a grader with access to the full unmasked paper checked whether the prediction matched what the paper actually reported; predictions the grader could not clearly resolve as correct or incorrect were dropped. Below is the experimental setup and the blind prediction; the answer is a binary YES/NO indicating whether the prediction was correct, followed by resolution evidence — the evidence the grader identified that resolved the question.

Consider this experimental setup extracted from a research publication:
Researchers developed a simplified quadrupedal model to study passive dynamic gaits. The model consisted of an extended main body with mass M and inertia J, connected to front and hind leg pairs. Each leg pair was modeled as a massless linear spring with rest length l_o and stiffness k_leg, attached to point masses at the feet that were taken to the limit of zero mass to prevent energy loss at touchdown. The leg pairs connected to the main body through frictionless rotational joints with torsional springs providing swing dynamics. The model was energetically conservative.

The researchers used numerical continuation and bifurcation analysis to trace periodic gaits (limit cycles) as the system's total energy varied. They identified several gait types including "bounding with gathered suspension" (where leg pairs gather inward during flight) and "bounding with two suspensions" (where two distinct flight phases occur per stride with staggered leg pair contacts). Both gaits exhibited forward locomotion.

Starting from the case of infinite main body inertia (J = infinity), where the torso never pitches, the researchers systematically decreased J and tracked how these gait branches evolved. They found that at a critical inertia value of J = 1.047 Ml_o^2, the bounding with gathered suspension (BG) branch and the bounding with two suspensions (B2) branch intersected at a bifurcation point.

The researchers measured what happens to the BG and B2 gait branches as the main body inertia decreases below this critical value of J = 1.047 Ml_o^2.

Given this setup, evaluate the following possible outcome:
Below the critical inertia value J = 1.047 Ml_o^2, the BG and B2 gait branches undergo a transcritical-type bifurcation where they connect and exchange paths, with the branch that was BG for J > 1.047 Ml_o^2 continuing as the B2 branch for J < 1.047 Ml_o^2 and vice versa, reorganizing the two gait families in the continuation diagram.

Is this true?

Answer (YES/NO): NO